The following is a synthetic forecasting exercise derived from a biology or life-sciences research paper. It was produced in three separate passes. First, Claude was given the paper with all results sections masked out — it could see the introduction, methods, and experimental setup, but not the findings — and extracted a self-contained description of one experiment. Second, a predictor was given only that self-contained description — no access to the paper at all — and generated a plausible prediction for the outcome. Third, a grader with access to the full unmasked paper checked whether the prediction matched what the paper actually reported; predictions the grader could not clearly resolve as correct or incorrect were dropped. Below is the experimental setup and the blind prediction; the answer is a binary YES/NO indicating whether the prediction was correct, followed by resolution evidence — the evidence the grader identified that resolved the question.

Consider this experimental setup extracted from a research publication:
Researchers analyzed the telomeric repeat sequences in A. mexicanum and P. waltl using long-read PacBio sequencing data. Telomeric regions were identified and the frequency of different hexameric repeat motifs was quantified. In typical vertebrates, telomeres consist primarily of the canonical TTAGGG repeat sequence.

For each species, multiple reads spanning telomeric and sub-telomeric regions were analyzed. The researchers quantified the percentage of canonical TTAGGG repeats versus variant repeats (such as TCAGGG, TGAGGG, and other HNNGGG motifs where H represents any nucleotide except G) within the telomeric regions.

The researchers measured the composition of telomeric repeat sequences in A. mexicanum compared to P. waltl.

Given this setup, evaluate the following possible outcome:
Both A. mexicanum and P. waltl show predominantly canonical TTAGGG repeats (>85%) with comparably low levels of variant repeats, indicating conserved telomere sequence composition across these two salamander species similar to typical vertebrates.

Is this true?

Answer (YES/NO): NO